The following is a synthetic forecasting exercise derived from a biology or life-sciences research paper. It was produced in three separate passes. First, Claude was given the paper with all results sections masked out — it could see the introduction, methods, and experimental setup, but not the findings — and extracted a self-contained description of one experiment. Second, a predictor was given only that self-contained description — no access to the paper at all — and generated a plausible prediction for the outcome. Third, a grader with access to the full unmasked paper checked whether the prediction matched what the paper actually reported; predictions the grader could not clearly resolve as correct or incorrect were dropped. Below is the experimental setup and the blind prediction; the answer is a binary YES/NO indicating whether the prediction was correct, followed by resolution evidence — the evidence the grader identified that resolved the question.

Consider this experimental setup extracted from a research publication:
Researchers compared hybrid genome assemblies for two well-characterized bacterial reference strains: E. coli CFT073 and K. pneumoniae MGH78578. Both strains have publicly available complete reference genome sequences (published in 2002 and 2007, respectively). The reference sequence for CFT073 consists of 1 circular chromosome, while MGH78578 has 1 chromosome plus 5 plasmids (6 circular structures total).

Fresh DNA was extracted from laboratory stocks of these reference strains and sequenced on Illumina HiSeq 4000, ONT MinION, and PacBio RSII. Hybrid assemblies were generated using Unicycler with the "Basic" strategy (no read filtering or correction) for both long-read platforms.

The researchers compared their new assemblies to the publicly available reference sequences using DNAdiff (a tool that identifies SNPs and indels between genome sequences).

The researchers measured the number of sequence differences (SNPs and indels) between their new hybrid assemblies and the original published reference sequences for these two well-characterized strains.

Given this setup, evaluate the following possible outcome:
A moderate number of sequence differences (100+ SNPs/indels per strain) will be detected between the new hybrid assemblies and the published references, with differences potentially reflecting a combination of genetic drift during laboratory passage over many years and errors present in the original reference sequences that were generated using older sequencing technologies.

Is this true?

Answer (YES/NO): YES